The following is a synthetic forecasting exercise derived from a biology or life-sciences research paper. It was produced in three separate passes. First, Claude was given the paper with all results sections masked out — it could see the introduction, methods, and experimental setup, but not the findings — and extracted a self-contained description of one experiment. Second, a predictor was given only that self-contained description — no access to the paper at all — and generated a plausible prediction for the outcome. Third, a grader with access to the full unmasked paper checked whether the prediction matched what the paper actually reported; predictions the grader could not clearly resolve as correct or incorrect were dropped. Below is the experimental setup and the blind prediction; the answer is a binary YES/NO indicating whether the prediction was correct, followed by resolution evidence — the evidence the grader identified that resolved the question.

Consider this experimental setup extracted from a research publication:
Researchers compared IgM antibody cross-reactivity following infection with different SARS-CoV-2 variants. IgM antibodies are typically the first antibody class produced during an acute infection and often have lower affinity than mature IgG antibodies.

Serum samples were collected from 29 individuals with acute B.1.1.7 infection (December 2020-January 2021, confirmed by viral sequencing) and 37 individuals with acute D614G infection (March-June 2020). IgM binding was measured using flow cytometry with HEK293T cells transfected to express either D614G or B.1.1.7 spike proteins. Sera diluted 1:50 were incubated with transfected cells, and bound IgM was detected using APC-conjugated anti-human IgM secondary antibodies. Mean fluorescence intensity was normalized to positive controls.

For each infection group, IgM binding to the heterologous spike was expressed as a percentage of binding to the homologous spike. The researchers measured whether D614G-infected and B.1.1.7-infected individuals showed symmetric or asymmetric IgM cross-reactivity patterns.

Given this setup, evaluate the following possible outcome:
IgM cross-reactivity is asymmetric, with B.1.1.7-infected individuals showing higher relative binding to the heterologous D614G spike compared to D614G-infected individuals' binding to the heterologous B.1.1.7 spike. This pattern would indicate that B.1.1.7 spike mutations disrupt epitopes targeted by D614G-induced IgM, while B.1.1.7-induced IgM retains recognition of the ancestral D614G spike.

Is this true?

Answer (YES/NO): NO